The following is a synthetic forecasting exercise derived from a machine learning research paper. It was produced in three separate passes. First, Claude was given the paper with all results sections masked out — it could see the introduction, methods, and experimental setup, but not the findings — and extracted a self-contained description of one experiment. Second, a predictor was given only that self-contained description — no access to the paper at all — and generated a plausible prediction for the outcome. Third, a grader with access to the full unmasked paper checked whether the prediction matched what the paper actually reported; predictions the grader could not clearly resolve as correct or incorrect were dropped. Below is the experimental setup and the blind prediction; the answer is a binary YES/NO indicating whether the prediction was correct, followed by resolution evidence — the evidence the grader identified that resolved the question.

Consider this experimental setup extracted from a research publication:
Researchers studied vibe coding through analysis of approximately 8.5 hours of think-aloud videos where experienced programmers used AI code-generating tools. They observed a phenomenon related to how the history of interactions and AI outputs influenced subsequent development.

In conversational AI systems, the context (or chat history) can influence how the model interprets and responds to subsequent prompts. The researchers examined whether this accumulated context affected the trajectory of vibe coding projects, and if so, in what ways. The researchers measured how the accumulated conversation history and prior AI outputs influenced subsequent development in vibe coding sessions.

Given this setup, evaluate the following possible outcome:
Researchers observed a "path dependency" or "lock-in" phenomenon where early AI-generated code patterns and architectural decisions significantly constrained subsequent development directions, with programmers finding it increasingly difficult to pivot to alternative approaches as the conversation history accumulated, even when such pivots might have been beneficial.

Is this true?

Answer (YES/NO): YES